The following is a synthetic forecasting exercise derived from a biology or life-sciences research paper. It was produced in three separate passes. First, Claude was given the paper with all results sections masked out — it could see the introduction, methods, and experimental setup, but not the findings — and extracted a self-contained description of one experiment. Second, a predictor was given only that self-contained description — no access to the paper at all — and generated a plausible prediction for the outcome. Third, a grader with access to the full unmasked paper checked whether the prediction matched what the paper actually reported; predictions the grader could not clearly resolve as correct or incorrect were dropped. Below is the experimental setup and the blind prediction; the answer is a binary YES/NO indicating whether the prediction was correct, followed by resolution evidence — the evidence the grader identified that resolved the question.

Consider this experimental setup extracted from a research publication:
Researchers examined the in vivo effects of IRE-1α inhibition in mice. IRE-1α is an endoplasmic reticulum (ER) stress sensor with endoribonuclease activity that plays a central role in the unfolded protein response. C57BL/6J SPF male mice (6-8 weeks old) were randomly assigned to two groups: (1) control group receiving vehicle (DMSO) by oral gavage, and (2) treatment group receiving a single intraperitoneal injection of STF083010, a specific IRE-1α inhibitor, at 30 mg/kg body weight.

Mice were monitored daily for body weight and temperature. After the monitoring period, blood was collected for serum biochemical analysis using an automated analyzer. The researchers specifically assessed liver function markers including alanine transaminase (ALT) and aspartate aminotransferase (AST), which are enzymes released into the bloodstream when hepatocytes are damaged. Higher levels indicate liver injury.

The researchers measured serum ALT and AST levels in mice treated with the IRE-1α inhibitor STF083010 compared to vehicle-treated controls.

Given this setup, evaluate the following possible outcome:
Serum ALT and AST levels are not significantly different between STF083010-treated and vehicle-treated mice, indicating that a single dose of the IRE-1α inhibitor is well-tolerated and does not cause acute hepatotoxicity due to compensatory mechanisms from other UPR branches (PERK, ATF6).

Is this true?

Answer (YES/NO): NO